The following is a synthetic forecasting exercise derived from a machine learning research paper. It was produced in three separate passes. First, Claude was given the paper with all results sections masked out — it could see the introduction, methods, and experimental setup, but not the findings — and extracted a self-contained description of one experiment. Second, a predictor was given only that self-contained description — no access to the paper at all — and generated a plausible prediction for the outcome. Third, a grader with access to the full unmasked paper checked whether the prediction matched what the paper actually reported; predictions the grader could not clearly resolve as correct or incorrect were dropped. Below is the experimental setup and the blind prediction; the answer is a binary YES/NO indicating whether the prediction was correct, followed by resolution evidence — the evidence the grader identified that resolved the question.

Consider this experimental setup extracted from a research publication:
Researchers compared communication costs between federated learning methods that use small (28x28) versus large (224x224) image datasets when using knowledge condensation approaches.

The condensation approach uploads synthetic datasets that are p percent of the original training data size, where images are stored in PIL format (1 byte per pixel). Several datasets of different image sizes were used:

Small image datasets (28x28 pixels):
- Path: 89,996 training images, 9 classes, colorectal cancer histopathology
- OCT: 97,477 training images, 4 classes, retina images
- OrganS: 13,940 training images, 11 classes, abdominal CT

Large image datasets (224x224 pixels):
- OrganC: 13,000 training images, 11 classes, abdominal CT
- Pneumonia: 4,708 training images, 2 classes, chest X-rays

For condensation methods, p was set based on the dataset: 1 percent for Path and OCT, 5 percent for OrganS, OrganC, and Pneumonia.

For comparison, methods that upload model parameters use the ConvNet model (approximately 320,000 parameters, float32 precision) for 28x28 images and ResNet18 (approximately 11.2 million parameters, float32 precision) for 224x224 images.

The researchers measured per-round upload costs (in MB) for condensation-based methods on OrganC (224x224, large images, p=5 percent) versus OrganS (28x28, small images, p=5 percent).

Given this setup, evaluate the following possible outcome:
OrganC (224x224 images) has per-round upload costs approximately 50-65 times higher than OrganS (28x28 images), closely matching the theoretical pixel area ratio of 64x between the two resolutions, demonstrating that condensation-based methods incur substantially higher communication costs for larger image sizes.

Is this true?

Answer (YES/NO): YES